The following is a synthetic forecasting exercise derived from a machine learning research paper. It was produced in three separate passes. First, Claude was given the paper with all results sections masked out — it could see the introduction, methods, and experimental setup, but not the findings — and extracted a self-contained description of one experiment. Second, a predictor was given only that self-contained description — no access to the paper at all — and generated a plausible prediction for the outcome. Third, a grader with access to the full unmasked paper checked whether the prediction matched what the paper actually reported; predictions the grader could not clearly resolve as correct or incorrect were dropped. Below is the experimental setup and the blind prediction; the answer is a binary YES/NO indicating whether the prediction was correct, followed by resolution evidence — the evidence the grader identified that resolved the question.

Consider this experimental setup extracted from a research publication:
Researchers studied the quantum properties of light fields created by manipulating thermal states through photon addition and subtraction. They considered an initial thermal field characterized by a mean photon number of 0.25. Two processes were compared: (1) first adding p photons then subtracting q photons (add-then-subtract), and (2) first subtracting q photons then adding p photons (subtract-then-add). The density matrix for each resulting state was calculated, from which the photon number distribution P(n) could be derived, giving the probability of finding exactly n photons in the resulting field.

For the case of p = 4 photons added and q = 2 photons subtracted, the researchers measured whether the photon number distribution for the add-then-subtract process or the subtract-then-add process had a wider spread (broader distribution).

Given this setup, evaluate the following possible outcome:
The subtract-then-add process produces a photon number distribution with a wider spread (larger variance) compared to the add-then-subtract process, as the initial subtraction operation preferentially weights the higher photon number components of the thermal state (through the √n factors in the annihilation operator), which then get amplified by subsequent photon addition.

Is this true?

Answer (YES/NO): NO